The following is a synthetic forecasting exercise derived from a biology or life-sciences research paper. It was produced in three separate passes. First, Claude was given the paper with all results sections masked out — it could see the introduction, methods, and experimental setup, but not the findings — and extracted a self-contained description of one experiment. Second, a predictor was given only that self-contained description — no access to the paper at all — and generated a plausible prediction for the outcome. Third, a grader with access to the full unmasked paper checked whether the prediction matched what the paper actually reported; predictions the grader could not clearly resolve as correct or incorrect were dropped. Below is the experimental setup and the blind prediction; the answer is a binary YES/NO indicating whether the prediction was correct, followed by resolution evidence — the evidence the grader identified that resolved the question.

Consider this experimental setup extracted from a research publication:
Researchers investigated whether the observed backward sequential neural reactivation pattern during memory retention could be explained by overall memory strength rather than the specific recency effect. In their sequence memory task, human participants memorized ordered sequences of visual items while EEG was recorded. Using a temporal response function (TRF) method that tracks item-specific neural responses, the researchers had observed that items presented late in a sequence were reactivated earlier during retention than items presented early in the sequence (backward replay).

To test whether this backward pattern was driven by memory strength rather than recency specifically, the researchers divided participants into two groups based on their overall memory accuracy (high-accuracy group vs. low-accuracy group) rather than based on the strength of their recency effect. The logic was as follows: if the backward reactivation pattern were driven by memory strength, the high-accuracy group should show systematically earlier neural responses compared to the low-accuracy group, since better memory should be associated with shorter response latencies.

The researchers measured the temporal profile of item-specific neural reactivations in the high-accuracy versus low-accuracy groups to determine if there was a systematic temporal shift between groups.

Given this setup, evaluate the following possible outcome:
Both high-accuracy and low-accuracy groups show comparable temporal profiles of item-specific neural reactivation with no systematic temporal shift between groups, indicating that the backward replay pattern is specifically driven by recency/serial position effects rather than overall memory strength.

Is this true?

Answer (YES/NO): YES